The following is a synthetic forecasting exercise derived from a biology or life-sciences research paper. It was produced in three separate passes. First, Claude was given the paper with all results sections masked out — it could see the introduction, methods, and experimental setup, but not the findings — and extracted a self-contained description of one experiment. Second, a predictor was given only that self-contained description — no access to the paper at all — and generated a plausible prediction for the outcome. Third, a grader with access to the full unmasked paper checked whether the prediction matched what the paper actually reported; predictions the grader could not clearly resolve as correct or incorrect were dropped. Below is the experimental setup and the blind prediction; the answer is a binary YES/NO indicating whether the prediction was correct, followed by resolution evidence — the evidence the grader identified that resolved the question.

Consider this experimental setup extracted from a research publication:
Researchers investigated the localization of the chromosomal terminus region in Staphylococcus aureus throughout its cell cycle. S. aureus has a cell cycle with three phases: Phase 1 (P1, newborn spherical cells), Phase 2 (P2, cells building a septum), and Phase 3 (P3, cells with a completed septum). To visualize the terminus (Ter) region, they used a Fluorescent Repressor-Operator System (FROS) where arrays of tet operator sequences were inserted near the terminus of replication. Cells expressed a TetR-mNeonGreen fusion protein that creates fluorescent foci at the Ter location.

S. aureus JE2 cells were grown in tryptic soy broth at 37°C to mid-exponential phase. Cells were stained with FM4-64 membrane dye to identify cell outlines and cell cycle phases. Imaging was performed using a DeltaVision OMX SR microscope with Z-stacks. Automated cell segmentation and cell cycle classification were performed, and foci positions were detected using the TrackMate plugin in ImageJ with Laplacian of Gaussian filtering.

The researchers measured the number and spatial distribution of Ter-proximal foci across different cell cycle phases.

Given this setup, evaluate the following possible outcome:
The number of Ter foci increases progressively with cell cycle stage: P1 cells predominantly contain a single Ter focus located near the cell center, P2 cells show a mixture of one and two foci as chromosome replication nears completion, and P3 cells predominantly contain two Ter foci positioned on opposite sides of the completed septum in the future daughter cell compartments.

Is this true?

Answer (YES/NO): NO